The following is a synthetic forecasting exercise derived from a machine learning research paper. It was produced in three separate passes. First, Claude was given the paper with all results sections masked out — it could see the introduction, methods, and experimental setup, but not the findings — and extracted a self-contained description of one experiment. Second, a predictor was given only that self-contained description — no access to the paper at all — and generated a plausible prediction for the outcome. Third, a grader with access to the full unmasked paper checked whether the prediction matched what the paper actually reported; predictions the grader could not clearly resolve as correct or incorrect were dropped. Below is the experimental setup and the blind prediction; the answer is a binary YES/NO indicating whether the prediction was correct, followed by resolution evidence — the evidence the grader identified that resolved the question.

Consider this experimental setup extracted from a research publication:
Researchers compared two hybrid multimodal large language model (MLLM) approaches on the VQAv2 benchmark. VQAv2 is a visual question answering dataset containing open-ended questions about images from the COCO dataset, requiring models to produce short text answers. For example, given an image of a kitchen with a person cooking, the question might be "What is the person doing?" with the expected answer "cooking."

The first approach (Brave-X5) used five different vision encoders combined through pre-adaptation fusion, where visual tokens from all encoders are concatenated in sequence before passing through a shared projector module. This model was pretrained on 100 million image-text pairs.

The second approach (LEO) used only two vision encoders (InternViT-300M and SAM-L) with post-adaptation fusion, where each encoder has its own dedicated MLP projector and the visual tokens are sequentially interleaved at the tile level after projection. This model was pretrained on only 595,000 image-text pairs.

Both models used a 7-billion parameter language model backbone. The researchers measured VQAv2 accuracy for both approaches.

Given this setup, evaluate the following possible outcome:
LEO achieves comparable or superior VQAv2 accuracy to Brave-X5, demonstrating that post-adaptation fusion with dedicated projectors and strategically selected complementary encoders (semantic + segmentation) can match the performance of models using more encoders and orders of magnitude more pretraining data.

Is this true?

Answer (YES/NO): NO